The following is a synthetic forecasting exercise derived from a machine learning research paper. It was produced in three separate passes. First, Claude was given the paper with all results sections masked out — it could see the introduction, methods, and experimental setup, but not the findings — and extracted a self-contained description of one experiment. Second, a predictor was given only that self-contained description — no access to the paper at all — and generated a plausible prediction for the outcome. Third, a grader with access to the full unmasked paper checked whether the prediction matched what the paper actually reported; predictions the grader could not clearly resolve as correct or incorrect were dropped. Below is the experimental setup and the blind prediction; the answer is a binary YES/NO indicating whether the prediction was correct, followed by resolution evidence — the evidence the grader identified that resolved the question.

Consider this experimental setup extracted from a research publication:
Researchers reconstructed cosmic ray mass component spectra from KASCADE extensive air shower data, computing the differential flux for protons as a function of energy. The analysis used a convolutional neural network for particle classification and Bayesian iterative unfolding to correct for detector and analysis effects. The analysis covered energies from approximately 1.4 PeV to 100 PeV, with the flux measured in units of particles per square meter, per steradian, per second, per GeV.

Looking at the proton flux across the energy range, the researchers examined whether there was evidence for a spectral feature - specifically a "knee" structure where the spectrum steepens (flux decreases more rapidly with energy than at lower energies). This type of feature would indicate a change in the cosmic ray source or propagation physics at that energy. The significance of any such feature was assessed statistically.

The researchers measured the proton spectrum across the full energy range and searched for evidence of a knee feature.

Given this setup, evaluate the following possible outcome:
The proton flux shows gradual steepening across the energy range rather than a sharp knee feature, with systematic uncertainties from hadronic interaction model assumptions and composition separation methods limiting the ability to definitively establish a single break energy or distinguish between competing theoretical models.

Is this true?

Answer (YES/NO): NO